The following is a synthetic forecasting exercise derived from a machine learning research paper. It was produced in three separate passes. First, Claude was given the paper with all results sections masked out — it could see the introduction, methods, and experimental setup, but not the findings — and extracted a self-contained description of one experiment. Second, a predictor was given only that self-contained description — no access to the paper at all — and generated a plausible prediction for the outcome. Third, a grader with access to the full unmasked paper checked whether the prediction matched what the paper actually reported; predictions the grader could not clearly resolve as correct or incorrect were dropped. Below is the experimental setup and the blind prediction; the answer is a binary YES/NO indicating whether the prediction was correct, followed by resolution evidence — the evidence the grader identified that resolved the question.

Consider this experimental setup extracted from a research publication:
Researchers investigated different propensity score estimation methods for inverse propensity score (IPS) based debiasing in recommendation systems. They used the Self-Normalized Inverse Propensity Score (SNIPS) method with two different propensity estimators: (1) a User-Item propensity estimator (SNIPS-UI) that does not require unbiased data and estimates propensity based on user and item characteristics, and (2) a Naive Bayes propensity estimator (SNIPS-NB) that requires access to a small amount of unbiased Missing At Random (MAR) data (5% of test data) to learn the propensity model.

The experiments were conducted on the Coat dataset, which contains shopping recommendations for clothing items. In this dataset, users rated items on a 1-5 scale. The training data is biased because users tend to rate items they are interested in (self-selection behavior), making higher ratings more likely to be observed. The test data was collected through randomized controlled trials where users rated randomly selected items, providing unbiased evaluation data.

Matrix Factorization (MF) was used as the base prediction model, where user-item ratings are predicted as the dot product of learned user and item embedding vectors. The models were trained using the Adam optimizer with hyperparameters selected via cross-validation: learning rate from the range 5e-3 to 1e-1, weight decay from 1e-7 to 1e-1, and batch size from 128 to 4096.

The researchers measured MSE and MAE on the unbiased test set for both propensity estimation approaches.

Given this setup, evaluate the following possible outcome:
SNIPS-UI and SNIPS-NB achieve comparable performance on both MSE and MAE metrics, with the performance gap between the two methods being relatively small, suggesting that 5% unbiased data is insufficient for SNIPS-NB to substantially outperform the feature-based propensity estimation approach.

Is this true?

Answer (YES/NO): NO